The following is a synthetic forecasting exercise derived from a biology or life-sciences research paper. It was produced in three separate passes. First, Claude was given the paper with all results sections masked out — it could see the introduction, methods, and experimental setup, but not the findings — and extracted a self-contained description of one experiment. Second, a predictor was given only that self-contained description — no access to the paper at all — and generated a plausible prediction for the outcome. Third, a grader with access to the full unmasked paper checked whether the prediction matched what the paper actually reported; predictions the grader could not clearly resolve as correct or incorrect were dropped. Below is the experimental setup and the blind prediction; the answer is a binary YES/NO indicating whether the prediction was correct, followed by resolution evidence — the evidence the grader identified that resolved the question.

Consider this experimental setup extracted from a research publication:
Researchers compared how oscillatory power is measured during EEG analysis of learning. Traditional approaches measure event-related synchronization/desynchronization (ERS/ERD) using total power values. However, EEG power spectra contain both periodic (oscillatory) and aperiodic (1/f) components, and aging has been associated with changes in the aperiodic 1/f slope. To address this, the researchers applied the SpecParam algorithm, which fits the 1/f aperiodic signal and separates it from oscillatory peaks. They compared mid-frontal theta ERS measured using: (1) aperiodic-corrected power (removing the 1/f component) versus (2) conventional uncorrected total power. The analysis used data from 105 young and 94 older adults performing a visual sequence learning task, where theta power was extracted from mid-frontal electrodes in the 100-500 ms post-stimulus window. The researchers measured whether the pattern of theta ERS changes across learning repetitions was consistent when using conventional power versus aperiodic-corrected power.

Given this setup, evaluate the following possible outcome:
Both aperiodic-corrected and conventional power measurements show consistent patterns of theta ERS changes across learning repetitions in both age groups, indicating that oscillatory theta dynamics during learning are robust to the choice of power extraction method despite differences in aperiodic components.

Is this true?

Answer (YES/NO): YES